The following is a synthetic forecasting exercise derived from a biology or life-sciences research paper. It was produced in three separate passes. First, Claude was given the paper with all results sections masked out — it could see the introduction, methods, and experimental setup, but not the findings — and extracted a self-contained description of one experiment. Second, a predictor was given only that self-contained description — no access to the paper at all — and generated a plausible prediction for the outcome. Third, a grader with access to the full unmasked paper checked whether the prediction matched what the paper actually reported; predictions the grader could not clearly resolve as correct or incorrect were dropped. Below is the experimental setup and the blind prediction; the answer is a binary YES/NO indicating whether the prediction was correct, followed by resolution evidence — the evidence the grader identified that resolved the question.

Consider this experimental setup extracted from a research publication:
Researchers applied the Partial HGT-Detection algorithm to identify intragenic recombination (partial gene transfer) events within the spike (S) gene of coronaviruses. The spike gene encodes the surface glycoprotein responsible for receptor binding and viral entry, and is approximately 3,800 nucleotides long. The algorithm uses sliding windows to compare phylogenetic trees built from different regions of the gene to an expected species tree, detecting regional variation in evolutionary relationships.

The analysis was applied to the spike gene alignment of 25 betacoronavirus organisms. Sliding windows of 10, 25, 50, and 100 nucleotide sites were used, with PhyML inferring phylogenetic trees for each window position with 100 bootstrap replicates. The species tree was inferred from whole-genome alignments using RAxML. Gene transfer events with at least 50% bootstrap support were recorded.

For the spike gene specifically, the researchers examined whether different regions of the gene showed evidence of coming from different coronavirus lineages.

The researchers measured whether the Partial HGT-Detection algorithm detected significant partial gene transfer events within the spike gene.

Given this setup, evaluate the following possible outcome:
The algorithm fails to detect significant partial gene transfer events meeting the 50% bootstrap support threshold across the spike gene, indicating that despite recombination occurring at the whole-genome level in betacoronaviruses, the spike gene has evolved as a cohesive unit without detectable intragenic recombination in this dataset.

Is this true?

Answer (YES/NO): NO